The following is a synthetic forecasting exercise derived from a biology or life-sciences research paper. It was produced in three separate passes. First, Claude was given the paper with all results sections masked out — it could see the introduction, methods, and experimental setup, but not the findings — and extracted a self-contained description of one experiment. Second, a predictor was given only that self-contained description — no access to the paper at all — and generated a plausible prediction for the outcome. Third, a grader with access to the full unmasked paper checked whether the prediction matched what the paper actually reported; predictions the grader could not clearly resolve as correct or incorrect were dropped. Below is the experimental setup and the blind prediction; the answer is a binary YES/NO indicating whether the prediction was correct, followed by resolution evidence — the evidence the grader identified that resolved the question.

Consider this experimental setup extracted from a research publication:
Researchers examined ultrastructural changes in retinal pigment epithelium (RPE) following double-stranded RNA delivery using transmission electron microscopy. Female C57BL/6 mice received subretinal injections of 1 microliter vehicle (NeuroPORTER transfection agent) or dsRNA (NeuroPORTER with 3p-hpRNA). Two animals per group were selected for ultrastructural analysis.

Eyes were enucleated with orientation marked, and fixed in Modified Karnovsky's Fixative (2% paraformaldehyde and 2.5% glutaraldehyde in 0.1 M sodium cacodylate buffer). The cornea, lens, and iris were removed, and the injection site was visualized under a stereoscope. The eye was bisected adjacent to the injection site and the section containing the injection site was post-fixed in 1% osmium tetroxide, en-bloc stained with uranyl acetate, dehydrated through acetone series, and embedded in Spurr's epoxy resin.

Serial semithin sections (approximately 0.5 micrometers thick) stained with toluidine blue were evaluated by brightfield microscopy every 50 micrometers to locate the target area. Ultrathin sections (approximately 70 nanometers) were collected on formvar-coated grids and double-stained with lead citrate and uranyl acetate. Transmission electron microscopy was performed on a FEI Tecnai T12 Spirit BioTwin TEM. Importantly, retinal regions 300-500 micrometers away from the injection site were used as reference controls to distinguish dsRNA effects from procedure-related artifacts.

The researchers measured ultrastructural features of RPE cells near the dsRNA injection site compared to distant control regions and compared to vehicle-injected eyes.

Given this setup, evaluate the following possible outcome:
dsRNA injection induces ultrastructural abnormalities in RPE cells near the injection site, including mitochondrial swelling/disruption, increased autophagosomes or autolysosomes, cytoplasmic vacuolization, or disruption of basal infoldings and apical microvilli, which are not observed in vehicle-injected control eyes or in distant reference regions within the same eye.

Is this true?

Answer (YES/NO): NO